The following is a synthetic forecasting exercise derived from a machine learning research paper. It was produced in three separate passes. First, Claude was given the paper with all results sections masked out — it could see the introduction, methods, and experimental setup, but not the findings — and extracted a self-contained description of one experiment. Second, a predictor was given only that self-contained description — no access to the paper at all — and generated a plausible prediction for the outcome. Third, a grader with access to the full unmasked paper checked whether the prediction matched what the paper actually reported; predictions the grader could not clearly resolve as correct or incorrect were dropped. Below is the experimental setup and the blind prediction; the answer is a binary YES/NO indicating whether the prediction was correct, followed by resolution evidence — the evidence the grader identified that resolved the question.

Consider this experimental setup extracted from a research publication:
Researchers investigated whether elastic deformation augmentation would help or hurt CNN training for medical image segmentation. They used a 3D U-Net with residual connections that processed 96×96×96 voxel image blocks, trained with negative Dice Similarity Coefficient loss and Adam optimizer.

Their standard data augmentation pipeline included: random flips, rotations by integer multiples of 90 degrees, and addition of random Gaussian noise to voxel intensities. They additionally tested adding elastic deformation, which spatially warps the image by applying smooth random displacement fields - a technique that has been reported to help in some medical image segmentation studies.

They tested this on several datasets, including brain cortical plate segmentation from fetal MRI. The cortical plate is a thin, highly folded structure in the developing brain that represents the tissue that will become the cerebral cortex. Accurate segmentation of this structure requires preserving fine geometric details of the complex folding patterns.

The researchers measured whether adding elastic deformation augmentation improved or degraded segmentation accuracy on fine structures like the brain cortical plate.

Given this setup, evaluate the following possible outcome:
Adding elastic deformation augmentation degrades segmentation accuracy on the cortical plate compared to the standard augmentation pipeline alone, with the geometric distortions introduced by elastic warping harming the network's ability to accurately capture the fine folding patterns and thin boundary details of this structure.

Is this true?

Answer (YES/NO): YES